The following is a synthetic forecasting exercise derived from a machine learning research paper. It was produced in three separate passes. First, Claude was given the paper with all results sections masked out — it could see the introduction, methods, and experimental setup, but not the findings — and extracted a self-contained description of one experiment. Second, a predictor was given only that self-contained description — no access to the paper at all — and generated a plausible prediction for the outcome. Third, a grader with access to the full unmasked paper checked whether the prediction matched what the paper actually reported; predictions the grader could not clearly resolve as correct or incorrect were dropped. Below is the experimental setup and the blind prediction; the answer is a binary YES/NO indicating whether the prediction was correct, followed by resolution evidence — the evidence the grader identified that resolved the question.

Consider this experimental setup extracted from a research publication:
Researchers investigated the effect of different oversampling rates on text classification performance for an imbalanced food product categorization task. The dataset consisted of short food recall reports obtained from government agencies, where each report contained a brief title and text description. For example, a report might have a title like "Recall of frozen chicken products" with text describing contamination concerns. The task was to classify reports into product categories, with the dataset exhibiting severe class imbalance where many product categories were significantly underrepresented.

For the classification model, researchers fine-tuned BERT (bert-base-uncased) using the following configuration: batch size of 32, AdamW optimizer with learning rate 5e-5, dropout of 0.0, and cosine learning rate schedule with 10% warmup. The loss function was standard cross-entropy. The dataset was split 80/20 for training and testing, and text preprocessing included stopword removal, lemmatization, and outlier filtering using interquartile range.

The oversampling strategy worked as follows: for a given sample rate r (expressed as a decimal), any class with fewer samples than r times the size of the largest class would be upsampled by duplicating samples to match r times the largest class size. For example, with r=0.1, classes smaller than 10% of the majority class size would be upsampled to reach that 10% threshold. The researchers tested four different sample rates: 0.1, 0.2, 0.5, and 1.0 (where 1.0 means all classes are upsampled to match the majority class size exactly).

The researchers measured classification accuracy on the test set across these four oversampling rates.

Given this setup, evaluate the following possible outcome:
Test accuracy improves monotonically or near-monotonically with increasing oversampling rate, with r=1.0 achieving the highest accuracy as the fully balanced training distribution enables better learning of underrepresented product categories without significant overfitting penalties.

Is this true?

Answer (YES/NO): NO